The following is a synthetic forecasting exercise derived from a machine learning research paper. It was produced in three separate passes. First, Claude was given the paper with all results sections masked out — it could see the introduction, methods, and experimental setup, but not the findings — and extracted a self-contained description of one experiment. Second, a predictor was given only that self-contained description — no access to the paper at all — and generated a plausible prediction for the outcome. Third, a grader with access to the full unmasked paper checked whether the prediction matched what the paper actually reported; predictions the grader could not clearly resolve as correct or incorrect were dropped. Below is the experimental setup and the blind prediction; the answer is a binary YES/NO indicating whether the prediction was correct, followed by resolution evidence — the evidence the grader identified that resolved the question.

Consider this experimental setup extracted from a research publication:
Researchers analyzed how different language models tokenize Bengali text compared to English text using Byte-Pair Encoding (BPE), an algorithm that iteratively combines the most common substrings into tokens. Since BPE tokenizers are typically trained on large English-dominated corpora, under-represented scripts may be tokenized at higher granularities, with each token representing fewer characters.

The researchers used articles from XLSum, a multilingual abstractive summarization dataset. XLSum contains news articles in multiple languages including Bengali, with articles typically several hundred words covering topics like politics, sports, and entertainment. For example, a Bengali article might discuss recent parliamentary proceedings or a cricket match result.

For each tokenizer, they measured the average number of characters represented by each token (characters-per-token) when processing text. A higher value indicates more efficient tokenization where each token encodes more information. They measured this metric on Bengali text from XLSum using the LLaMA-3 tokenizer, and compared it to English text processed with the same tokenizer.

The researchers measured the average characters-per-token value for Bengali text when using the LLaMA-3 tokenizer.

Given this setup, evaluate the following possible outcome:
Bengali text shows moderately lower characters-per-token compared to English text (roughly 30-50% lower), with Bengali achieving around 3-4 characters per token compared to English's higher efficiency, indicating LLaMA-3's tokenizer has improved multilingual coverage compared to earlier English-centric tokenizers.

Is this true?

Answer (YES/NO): NO